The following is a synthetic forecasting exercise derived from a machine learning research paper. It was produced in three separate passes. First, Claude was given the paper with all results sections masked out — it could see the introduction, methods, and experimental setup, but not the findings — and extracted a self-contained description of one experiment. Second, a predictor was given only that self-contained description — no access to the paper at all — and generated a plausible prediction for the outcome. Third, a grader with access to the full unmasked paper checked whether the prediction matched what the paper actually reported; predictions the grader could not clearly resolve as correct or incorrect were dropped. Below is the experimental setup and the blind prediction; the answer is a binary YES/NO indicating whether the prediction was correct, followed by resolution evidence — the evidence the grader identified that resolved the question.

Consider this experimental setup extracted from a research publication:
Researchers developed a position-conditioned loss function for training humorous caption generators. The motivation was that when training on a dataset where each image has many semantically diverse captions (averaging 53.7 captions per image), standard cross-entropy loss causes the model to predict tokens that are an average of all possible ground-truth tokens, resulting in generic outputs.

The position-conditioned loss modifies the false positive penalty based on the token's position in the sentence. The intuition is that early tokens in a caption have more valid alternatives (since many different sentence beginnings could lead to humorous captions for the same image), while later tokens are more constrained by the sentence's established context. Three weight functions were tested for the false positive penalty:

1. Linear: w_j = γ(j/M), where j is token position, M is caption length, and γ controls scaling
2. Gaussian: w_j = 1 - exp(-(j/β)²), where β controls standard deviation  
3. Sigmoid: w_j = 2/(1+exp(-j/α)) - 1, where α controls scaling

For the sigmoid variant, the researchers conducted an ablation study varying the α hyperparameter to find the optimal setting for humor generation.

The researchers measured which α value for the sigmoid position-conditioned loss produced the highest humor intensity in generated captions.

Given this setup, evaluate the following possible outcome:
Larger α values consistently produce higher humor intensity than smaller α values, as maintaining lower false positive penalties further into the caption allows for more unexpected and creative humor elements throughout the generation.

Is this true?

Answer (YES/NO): NO